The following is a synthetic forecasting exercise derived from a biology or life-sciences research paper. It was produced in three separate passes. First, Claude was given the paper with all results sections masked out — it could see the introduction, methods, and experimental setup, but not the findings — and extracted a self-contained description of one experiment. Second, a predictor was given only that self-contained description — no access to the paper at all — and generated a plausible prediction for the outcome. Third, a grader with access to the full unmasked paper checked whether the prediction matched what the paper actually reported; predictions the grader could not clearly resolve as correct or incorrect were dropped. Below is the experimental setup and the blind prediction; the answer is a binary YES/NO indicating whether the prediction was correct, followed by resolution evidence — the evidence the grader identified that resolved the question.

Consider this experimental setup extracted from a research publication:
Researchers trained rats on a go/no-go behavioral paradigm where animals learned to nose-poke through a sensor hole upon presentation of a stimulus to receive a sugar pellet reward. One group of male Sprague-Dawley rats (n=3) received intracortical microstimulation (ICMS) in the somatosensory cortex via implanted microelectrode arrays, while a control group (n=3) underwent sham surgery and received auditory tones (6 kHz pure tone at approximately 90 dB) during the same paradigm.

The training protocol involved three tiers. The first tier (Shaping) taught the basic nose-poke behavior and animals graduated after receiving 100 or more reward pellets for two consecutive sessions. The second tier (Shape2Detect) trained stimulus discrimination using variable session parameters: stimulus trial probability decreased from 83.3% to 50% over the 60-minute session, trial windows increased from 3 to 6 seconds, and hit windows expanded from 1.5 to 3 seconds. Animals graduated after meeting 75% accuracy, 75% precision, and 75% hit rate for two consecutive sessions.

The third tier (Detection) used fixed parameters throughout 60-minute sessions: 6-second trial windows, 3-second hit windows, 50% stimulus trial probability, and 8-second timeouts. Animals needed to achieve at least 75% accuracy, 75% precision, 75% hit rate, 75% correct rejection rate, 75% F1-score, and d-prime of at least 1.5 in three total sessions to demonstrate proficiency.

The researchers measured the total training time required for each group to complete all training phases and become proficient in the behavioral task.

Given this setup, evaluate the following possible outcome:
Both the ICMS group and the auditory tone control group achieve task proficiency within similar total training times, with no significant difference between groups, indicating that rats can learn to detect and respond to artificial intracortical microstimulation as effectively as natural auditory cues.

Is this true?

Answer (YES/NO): YES